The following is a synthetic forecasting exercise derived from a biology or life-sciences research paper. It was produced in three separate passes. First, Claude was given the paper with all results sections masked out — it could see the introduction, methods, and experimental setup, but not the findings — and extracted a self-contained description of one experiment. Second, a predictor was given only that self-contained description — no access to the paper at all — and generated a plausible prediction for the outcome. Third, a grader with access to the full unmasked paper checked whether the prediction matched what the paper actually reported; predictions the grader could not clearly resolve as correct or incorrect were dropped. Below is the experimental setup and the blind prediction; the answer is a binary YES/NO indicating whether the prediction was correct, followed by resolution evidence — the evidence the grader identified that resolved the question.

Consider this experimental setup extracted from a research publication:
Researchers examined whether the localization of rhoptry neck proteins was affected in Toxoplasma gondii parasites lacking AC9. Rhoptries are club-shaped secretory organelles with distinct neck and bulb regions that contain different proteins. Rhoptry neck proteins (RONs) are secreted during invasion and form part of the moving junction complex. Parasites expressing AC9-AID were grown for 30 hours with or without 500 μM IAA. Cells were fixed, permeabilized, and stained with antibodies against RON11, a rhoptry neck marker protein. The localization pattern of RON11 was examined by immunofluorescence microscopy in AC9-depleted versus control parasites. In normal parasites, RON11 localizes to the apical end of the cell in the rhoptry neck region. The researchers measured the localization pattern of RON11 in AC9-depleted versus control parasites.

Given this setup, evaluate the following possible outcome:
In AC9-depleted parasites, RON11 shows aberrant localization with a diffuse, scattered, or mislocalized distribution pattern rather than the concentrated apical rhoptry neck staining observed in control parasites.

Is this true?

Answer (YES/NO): YES